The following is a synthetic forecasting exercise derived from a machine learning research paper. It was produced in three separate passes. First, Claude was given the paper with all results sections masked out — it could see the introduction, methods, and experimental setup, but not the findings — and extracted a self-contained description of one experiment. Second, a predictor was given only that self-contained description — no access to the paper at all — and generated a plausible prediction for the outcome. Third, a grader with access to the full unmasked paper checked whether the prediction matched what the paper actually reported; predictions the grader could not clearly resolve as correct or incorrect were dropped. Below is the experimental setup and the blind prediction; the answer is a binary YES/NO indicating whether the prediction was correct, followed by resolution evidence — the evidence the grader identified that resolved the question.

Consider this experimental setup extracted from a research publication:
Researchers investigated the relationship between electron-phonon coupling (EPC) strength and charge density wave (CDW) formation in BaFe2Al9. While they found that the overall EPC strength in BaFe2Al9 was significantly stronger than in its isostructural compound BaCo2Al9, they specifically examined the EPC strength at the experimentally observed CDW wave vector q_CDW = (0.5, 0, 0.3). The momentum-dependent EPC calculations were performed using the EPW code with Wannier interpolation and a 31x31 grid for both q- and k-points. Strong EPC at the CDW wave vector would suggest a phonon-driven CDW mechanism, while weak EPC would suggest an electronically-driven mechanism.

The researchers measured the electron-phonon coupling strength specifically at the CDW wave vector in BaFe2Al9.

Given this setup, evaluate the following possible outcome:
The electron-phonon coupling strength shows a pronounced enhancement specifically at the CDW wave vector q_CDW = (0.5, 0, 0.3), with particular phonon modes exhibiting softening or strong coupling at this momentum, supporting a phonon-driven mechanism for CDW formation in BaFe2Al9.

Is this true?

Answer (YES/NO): NO